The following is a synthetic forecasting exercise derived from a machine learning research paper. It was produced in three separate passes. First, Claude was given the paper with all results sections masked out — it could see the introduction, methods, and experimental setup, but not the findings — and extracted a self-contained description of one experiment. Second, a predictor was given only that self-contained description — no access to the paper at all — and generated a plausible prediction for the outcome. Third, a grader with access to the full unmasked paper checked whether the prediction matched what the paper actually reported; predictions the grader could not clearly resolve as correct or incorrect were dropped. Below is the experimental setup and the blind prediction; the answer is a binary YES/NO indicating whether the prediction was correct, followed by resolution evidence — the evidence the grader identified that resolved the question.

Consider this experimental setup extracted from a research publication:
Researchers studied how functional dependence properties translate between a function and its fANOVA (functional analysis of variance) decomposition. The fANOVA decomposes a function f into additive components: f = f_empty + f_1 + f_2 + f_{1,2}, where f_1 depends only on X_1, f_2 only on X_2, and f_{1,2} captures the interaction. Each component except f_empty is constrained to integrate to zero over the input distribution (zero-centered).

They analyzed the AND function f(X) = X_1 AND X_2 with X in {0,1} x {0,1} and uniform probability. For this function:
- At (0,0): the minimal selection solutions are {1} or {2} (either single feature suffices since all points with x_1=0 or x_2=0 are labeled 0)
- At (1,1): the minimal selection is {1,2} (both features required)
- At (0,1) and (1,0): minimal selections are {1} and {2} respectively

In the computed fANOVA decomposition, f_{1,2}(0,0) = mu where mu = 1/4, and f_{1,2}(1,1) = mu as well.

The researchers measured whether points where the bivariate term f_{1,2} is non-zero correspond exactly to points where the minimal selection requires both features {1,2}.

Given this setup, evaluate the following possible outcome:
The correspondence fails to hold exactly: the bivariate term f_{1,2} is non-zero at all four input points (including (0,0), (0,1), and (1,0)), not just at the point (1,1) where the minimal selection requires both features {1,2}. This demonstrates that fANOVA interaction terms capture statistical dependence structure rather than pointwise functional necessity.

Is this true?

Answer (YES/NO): YES